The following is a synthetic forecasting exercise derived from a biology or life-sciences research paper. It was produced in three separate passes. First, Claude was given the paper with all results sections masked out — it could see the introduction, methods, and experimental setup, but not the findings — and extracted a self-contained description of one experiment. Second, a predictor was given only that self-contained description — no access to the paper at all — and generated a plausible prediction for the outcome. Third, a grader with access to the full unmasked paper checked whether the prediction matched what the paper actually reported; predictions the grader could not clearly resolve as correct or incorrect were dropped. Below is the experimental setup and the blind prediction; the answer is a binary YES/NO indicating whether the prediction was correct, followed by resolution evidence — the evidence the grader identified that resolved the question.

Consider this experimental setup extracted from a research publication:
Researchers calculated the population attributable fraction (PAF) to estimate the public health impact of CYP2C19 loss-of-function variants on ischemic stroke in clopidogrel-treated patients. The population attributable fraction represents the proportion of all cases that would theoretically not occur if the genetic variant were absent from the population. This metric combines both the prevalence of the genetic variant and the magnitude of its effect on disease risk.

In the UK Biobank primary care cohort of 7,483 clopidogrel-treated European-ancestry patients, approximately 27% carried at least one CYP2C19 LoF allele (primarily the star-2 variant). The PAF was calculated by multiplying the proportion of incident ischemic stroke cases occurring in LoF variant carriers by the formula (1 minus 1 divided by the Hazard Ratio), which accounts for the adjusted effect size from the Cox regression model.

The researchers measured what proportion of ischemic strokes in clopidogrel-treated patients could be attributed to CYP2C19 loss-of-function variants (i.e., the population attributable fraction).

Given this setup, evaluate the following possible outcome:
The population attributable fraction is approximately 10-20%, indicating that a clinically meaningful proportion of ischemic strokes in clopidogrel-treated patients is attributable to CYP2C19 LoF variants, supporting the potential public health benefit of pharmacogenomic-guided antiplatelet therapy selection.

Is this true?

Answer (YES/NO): YES